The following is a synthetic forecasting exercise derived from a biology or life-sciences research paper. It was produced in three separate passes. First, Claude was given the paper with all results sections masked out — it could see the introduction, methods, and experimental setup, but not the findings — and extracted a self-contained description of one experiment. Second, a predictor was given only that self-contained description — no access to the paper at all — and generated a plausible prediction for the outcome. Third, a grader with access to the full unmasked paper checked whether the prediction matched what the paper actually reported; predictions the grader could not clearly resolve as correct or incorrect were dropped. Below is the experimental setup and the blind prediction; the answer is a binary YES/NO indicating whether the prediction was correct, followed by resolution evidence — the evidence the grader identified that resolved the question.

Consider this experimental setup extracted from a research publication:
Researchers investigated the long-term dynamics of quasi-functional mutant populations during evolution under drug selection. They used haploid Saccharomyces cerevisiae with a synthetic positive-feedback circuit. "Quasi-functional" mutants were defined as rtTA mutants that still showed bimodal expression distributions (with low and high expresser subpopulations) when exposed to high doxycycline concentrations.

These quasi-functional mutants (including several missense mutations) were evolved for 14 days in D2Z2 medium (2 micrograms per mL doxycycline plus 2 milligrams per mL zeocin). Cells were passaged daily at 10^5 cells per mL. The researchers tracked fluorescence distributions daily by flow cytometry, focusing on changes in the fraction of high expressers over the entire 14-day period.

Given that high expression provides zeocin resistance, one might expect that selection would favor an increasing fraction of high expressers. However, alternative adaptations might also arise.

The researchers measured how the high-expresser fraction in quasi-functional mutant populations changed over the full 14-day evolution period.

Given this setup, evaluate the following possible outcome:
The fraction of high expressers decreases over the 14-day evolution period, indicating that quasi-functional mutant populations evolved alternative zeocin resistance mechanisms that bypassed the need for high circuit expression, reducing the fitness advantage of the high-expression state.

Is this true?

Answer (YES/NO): NO